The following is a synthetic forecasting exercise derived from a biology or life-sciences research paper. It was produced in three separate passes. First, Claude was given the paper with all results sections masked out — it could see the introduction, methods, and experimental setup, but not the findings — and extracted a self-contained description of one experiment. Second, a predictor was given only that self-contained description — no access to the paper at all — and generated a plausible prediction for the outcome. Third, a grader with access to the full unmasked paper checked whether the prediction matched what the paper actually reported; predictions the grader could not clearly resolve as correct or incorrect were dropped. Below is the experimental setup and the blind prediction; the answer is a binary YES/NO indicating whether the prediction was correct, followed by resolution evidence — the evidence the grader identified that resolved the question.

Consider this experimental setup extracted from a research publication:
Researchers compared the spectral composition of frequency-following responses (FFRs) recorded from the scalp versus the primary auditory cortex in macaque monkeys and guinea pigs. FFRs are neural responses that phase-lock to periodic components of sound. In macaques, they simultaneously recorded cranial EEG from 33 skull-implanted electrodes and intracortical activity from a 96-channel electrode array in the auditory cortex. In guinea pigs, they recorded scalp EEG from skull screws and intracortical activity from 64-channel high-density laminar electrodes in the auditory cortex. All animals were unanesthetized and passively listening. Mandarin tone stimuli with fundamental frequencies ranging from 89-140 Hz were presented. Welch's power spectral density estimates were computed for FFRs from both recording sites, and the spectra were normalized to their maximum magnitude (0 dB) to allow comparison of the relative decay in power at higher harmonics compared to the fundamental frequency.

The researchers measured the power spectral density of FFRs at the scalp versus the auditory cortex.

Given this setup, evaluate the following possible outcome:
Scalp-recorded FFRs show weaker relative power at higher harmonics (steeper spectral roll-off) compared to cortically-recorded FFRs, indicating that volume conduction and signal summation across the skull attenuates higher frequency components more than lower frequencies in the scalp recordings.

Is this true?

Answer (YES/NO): NO